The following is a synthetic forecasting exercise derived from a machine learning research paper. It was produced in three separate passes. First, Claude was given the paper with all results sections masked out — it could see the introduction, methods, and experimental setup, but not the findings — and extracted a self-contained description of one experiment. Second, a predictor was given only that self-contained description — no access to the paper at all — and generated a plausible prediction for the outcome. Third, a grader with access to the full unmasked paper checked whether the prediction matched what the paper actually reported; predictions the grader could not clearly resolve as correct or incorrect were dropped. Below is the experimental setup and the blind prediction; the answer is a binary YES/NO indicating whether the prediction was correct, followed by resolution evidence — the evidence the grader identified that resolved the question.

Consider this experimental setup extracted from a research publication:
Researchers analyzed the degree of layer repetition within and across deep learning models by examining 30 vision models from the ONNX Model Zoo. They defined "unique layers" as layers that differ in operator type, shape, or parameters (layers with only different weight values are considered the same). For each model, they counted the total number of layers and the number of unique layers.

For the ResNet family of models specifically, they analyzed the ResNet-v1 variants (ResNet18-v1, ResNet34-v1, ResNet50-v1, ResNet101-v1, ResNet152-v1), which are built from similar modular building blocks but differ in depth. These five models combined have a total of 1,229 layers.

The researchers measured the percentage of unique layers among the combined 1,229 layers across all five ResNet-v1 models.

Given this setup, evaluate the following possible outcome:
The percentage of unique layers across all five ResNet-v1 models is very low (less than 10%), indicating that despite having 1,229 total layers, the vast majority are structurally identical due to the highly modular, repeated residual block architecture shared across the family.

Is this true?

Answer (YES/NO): YES